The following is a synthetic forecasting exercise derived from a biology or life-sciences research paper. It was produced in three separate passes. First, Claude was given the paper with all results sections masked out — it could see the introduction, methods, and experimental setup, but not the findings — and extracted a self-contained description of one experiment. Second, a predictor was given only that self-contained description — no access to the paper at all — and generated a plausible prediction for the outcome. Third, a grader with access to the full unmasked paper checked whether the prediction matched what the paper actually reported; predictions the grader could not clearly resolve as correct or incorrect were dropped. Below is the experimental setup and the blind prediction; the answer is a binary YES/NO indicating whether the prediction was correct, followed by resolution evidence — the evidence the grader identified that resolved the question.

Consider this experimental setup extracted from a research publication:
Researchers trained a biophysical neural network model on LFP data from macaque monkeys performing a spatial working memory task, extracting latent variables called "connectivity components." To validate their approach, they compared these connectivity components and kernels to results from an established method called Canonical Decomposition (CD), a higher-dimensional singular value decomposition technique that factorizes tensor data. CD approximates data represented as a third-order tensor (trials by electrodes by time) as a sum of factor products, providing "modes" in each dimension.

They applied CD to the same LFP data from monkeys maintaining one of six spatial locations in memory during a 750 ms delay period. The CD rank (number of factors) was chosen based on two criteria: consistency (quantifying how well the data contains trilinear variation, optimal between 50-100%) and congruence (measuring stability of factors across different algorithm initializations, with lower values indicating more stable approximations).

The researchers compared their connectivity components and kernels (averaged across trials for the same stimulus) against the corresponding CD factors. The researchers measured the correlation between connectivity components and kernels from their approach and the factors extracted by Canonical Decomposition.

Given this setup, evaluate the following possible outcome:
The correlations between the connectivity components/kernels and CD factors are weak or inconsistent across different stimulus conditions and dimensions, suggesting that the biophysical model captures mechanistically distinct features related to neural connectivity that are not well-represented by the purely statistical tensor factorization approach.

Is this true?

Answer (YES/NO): NO